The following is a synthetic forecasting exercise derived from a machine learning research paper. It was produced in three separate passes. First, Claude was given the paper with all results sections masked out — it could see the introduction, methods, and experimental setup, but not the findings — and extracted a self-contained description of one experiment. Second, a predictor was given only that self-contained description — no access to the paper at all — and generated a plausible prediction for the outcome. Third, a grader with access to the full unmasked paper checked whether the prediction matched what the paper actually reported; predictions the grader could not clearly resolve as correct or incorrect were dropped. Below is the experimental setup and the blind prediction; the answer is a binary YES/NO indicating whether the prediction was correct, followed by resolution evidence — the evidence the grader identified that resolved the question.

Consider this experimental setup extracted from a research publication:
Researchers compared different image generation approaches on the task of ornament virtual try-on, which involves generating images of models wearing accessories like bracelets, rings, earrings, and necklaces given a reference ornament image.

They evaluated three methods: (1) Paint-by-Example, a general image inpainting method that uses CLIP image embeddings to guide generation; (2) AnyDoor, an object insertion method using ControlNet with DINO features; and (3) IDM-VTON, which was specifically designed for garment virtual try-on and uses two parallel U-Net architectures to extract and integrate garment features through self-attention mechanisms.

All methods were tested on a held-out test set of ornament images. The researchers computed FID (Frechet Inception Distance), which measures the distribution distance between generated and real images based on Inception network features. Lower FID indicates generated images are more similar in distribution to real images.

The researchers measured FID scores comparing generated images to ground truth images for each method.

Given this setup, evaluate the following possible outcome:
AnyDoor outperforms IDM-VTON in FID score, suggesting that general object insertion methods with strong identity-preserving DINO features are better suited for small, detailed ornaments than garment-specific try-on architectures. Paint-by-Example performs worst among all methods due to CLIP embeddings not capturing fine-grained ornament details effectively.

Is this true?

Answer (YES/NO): NO